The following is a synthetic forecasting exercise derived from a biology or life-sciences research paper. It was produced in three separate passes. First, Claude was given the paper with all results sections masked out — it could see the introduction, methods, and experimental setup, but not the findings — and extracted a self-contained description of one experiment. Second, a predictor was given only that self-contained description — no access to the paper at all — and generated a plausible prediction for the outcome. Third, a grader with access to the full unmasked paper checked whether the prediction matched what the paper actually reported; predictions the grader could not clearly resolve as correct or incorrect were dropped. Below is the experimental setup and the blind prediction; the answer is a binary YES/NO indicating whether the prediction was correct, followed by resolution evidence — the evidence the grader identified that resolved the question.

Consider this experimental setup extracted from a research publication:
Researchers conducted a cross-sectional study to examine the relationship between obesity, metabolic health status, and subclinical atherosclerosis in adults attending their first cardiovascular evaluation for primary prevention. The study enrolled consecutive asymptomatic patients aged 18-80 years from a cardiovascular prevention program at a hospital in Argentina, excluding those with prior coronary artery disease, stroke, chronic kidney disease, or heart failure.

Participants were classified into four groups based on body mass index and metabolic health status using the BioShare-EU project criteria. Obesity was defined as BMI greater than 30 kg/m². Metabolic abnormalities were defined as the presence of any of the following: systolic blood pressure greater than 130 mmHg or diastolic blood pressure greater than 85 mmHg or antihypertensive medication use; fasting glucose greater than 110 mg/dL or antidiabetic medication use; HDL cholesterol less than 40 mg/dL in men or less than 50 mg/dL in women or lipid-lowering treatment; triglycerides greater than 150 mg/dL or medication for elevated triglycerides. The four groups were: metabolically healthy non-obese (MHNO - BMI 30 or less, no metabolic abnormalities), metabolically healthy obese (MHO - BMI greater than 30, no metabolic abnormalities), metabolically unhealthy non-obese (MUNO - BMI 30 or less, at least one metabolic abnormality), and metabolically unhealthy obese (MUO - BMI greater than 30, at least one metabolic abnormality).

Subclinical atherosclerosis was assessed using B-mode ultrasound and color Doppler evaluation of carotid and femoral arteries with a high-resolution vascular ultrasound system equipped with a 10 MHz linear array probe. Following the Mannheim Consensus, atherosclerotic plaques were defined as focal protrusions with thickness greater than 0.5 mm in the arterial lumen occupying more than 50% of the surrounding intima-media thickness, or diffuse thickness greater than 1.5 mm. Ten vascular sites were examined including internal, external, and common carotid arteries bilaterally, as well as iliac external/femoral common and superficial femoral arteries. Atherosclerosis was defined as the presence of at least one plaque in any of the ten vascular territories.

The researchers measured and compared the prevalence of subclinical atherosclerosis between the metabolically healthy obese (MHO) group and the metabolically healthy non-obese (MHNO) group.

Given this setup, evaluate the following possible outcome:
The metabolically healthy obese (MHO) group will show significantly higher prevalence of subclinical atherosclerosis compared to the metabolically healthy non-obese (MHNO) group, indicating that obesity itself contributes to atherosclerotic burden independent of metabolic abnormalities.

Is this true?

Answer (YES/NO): NO